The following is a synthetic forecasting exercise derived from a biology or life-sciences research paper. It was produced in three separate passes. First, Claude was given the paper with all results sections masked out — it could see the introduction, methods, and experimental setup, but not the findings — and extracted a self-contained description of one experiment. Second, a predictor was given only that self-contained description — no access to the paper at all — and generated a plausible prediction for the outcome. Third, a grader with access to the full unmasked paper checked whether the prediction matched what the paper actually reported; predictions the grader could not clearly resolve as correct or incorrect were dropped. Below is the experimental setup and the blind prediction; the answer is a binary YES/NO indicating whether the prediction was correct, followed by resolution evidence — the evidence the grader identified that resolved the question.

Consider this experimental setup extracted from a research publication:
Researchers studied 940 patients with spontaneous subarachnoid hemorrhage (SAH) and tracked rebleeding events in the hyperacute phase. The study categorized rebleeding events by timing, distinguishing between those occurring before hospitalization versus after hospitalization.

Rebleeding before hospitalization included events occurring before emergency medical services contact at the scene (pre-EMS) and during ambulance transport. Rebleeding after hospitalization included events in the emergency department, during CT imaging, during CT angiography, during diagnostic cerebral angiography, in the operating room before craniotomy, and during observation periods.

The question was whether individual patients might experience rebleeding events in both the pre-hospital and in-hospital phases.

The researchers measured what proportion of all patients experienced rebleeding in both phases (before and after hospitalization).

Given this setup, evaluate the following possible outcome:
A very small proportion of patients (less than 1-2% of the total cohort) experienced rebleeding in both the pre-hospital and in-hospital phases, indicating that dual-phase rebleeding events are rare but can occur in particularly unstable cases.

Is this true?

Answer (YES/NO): NO